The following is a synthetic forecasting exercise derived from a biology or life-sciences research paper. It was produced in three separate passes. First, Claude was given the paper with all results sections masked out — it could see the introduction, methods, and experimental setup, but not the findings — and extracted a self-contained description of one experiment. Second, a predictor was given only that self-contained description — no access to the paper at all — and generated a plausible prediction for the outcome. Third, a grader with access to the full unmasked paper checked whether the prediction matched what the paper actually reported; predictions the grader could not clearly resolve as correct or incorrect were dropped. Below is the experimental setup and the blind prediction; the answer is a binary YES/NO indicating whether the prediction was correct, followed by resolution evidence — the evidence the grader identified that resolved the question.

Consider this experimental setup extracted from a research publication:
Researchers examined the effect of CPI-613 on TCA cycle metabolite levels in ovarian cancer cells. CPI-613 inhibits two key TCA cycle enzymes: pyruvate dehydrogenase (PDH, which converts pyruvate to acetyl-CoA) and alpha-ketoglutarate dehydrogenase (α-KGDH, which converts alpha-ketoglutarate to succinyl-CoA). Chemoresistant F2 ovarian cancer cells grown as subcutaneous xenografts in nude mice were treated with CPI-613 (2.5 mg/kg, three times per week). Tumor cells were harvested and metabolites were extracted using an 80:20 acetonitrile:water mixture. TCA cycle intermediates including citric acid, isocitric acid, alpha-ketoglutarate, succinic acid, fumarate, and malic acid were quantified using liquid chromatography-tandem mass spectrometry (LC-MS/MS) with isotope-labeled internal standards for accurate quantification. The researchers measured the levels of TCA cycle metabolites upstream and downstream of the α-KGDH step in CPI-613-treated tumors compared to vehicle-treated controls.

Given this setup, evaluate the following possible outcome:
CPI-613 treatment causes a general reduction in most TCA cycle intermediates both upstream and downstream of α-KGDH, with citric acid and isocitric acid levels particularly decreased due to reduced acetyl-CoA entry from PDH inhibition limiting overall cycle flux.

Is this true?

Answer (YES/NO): NO